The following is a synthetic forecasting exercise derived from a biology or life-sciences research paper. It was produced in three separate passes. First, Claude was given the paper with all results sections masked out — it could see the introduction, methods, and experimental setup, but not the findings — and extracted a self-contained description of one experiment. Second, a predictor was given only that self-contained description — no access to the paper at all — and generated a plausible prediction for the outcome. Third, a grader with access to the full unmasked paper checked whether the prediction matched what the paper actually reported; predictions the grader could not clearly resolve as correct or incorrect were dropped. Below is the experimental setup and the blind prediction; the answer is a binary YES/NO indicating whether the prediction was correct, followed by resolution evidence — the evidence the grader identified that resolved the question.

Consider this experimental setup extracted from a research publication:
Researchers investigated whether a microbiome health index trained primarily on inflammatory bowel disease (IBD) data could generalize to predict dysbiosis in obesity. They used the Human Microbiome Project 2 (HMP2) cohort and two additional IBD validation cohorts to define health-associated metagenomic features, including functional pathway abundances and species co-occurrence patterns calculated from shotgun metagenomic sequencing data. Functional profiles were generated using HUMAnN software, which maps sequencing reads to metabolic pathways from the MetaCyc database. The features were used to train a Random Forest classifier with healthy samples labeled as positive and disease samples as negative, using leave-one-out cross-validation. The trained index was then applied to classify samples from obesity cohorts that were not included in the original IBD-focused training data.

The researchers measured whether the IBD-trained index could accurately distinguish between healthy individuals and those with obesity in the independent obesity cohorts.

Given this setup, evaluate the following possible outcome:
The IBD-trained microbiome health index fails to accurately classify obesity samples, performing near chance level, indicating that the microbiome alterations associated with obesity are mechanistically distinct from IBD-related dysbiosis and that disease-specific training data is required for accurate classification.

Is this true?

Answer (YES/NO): NO